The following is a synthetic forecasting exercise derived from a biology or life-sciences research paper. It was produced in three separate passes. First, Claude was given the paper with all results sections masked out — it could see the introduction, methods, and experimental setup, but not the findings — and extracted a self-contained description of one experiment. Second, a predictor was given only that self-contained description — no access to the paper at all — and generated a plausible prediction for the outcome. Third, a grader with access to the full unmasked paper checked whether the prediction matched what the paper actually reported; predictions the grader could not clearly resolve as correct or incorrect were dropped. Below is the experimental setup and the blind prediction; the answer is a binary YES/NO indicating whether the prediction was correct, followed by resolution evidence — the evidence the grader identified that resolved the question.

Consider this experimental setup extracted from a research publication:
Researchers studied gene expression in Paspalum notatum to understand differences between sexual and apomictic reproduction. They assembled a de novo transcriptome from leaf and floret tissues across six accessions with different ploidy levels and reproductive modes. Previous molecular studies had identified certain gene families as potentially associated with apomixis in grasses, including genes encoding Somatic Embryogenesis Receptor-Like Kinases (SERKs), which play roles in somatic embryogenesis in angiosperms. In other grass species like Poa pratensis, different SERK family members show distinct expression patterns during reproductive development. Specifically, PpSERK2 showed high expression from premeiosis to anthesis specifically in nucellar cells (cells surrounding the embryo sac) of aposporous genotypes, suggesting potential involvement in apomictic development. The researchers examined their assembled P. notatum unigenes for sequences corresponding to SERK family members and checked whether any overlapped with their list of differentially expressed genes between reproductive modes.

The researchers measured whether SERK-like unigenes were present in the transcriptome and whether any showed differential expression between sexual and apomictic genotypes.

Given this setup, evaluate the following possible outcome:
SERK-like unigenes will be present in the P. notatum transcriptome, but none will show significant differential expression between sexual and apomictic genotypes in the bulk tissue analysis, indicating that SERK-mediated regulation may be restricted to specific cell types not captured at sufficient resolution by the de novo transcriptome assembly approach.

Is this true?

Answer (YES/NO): NO